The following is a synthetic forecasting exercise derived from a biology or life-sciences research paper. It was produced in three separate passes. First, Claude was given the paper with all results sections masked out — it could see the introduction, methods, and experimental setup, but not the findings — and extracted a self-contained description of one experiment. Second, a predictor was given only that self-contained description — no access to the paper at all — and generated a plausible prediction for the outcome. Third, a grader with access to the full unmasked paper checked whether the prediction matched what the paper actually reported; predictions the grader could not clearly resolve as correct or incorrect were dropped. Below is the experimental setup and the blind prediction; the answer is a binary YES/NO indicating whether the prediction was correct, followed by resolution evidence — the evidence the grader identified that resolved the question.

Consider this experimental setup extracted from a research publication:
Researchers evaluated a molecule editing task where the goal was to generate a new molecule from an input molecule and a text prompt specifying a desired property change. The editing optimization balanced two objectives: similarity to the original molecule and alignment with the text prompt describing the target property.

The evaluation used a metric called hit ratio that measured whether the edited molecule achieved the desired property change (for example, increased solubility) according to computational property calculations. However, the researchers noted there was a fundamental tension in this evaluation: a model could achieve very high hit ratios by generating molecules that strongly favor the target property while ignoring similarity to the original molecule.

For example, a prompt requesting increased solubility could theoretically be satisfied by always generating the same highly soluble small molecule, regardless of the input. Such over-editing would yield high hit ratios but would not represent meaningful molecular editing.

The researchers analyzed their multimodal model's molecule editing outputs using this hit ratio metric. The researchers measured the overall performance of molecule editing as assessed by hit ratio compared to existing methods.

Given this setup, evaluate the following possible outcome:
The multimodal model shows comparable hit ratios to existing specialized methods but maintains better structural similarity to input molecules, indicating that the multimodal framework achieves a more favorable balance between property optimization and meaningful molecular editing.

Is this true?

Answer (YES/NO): NO